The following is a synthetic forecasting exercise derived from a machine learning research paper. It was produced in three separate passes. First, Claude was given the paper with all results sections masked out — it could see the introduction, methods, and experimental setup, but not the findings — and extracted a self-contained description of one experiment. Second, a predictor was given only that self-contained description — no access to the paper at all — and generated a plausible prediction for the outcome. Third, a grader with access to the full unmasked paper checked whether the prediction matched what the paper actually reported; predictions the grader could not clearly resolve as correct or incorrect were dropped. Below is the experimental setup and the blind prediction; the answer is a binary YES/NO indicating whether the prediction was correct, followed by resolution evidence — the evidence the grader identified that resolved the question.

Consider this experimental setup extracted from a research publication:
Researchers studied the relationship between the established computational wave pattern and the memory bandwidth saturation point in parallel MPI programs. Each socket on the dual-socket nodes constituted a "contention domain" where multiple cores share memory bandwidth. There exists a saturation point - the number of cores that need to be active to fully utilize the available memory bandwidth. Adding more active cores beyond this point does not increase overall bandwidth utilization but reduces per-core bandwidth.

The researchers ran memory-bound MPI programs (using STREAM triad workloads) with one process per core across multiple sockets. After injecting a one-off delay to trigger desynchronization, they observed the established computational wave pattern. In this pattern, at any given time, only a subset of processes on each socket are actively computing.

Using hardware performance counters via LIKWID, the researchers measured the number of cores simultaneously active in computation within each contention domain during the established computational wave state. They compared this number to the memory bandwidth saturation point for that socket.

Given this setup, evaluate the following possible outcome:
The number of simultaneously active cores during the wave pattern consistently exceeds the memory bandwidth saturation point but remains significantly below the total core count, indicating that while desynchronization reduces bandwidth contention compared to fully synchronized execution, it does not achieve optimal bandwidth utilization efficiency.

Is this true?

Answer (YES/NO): NO